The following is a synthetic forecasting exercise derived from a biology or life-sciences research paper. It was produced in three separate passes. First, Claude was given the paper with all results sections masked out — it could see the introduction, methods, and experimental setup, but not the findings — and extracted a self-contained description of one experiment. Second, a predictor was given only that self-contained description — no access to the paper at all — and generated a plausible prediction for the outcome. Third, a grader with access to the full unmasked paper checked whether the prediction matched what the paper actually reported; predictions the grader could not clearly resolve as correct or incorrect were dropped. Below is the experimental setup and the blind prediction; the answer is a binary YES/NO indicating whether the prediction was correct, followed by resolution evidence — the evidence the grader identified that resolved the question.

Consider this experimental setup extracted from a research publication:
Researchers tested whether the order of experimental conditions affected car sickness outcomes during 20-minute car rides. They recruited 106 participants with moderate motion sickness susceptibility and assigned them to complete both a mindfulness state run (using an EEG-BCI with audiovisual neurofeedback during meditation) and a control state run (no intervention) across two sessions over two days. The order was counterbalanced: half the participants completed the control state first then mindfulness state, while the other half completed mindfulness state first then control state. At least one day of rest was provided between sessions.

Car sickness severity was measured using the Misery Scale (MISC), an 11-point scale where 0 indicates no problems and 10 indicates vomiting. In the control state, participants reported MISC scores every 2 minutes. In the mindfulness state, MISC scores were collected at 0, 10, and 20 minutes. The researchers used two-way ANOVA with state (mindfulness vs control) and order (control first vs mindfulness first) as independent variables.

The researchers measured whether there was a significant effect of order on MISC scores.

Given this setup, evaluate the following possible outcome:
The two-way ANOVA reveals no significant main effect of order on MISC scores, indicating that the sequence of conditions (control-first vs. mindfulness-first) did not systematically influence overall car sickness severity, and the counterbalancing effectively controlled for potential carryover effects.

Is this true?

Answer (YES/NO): NO